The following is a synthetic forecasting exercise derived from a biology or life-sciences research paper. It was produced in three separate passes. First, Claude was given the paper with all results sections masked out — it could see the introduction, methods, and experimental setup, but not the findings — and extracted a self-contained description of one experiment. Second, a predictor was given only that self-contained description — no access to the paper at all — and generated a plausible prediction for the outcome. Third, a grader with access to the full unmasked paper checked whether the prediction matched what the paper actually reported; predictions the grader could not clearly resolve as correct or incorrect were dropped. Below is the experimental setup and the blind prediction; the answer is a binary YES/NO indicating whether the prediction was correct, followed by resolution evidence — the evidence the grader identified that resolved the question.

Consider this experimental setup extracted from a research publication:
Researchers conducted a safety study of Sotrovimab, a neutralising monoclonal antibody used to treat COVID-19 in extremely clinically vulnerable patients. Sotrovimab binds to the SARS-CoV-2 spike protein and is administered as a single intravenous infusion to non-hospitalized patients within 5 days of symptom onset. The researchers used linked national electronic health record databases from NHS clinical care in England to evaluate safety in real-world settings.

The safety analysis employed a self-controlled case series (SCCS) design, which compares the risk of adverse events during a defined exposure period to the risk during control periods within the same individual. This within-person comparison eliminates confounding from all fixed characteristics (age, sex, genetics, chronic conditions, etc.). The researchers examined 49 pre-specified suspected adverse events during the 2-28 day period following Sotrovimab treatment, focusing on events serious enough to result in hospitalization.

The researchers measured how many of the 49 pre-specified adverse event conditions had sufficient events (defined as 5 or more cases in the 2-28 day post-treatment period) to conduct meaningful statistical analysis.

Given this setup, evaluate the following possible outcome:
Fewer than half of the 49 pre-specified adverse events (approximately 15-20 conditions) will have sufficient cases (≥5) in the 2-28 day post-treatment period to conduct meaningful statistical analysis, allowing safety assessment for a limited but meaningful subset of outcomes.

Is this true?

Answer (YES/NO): NO